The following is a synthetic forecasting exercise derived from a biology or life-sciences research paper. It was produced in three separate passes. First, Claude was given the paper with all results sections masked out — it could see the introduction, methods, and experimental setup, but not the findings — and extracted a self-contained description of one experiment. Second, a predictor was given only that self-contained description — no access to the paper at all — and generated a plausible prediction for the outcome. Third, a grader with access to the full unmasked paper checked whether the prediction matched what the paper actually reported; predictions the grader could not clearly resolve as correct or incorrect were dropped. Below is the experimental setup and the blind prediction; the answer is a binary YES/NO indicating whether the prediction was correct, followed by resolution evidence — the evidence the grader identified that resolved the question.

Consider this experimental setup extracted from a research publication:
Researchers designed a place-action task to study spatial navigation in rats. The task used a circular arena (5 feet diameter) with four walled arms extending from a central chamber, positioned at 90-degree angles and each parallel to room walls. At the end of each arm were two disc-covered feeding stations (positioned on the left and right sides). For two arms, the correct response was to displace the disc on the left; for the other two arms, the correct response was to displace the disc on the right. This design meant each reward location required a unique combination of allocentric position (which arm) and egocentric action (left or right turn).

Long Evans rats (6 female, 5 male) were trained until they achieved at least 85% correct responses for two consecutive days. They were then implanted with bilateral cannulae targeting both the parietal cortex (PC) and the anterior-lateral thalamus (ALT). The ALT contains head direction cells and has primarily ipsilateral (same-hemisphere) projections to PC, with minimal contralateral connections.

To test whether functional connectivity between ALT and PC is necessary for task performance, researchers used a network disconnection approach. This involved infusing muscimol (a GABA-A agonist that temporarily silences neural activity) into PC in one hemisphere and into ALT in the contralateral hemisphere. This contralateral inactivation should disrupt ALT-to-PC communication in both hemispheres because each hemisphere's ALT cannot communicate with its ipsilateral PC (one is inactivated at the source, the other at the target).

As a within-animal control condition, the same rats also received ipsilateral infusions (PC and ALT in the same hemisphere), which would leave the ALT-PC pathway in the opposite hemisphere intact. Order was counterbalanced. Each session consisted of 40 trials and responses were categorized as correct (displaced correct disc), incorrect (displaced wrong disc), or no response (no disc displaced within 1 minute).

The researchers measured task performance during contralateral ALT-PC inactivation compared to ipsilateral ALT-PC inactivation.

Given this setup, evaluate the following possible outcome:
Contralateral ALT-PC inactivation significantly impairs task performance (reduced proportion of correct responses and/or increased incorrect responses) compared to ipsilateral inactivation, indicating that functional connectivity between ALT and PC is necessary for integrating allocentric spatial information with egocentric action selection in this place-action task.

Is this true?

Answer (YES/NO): YES